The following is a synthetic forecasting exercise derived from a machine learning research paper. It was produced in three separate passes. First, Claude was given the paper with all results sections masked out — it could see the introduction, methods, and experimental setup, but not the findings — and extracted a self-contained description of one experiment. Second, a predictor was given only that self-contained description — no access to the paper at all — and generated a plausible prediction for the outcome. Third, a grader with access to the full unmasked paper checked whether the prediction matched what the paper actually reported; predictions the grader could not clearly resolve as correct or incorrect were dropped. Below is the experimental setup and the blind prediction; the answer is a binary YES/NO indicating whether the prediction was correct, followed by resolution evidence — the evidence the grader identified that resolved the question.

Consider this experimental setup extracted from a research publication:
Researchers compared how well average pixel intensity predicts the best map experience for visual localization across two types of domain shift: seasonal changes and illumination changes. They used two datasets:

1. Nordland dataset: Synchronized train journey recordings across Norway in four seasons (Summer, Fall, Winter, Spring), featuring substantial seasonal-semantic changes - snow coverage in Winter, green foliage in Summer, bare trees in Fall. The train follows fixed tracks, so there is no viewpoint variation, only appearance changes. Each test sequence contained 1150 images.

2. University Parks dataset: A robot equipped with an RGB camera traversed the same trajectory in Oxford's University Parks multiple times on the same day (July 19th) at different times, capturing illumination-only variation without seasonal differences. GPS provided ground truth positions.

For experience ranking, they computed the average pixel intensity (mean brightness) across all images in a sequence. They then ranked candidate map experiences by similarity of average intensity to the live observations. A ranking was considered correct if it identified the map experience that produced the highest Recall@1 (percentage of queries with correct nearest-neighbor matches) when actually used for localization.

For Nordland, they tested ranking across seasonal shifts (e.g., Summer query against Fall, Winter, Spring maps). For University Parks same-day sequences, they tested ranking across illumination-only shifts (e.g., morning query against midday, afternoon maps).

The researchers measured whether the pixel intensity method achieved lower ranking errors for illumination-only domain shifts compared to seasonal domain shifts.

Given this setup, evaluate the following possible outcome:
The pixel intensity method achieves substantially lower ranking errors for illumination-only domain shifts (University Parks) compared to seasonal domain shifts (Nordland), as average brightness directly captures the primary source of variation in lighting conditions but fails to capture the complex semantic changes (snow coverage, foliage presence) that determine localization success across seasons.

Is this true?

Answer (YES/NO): YES